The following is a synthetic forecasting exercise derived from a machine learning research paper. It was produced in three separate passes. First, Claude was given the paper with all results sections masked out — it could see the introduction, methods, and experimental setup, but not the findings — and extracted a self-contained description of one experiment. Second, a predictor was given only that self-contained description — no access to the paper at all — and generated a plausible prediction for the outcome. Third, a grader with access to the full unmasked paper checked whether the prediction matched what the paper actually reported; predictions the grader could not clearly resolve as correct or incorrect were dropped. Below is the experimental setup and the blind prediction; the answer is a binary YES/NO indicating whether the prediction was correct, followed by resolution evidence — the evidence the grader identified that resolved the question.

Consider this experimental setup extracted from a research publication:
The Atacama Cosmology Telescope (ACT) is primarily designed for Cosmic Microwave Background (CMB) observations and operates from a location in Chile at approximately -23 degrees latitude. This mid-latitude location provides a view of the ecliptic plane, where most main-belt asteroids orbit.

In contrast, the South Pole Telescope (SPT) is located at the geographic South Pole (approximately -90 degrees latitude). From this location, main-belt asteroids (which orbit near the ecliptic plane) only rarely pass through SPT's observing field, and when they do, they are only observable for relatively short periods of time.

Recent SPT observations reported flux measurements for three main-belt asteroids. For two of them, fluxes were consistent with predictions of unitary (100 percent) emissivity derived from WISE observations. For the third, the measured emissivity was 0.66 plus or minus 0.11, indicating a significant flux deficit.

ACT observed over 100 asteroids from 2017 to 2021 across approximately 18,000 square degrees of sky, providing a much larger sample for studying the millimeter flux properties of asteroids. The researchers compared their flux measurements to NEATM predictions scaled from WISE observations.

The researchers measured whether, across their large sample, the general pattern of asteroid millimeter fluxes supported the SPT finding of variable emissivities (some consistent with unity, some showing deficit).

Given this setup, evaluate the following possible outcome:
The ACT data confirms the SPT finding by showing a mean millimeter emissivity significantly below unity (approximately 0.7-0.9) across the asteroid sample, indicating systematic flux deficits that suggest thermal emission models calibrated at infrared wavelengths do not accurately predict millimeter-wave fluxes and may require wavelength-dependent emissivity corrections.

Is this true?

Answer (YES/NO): NO